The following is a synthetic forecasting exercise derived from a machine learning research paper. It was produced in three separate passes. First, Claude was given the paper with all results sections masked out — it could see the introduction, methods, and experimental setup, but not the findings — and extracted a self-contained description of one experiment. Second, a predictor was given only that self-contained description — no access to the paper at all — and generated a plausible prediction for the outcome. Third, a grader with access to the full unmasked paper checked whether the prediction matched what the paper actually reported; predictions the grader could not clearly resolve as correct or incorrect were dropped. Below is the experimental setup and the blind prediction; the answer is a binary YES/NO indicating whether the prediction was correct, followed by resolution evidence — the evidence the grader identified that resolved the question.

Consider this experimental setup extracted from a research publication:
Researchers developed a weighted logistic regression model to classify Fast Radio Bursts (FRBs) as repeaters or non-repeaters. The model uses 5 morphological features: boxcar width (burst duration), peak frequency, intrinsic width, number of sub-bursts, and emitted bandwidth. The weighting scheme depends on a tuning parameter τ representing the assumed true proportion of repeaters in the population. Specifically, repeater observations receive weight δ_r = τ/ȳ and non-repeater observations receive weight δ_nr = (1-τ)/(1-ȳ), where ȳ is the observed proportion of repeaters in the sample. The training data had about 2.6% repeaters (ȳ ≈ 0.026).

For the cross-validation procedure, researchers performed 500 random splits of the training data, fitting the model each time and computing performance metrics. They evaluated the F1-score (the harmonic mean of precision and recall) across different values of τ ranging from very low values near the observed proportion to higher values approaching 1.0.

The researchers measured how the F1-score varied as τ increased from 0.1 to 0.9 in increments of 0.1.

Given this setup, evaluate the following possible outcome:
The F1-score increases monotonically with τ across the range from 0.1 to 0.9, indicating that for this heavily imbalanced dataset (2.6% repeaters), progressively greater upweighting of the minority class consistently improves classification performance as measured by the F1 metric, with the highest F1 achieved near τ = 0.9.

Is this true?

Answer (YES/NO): NO